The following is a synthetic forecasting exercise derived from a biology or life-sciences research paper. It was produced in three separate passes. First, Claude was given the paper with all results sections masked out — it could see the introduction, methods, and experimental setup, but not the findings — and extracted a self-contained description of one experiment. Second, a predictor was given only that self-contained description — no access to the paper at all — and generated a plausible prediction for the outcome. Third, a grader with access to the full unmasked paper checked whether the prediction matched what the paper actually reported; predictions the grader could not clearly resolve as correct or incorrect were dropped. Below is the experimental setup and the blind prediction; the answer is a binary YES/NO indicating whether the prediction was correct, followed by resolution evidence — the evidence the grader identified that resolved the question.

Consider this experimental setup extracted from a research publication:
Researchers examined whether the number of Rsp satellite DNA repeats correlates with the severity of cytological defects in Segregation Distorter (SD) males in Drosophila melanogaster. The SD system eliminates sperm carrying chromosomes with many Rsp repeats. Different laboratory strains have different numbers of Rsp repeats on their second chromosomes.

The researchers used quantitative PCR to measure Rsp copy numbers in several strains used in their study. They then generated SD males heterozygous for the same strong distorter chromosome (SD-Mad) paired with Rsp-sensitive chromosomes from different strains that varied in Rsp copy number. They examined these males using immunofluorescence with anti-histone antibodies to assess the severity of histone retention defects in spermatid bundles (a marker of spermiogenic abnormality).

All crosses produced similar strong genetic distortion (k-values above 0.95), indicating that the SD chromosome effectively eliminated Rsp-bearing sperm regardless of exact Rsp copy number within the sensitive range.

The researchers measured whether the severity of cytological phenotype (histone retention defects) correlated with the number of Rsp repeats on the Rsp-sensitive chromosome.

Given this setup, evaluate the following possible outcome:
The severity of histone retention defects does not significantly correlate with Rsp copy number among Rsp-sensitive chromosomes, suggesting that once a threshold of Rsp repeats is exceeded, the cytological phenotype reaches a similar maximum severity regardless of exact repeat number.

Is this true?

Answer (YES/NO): NO